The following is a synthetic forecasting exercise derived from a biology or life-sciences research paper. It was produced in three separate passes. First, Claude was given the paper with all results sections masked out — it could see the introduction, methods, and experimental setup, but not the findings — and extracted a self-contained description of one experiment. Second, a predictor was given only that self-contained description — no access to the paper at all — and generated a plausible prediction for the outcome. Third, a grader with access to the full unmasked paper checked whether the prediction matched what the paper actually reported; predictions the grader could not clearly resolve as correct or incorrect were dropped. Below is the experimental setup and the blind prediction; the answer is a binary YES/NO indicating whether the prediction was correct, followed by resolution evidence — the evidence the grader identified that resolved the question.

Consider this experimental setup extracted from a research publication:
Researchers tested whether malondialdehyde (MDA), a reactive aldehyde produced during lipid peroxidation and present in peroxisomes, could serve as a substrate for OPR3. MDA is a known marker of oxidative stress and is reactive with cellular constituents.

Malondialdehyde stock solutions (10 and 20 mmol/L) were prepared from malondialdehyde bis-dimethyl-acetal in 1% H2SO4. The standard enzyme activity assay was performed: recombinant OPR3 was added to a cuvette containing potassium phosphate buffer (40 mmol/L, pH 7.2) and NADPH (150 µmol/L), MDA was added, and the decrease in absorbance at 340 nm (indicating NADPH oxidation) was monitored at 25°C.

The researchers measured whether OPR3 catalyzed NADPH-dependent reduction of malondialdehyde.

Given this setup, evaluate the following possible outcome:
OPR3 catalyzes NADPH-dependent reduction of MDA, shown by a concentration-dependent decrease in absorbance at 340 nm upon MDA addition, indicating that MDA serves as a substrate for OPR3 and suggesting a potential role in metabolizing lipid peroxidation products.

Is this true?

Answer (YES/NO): NO